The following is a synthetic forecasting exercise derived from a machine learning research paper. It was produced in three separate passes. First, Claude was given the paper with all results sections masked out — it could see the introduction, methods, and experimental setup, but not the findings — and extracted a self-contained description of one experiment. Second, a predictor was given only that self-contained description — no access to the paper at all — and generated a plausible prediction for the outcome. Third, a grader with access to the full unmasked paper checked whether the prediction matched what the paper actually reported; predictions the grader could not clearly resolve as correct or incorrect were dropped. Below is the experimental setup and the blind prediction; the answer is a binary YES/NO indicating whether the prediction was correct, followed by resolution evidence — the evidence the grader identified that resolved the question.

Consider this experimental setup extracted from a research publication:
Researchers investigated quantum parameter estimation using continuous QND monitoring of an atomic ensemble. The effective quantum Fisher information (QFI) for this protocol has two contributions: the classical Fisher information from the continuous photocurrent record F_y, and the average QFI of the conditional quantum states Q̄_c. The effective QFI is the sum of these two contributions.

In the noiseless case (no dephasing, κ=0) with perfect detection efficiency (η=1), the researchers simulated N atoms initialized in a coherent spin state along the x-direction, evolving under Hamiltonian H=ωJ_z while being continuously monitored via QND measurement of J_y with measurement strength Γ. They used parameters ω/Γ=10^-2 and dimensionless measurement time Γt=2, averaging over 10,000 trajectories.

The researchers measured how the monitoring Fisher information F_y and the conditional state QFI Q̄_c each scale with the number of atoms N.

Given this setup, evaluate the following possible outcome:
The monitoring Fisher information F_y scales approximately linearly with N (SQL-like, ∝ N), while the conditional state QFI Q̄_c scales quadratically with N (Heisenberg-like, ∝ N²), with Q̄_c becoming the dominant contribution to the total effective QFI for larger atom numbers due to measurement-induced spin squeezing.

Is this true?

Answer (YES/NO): NO